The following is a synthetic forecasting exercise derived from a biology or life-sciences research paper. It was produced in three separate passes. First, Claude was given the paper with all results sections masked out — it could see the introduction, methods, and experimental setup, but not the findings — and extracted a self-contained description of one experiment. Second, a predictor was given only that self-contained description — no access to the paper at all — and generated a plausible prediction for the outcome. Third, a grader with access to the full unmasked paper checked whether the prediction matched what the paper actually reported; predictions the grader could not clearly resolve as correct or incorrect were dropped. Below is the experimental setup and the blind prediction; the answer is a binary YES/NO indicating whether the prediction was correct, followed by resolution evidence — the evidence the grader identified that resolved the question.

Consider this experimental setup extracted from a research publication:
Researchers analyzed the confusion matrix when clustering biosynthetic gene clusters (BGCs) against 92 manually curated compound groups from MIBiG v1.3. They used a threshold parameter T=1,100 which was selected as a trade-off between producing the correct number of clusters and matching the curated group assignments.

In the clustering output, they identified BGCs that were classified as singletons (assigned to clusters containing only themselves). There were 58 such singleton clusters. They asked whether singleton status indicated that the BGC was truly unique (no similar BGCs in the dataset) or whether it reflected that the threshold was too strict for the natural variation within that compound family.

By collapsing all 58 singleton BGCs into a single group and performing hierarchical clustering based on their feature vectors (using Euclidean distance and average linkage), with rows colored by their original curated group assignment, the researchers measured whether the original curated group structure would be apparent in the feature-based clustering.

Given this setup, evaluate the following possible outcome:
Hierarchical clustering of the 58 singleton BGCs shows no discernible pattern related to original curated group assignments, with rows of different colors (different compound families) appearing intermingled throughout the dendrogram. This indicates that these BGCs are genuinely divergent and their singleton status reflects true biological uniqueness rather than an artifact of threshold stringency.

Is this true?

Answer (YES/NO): NO